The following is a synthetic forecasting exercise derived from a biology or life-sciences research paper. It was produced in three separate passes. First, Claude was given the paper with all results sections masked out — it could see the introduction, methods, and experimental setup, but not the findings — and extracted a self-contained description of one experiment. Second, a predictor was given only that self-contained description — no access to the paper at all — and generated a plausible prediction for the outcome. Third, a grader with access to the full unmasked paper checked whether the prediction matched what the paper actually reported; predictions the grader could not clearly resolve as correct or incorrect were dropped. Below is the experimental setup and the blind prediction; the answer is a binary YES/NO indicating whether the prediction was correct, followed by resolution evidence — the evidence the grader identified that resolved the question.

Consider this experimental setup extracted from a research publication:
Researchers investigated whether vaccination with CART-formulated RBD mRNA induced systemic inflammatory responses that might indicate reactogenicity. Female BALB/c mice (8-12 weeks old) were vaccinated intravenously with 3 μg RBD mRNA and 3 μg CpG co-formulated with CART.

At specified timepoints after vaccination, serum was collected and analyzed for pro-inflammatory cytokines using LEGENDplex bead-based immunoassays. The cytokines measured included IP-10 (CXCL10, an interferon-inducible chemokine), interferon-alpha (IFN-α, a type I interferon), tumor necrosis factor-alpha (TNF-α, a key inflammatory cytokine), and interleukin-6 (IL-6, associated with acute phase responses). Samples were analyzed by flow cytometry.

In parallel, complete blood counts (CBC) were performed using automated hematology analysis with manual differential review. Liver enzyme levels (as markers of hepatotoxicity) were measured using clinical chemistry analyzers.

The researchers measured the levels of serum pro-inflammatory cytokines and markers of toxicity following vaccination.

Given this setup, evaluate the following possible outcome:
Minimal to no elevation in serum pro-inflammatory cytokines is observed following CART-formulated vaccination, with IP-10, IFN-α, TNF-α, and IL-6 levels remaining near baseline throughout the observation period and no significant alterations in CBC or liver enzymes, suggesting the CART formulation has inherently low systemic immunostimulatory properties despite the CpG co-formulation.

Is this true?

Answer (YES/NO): NO